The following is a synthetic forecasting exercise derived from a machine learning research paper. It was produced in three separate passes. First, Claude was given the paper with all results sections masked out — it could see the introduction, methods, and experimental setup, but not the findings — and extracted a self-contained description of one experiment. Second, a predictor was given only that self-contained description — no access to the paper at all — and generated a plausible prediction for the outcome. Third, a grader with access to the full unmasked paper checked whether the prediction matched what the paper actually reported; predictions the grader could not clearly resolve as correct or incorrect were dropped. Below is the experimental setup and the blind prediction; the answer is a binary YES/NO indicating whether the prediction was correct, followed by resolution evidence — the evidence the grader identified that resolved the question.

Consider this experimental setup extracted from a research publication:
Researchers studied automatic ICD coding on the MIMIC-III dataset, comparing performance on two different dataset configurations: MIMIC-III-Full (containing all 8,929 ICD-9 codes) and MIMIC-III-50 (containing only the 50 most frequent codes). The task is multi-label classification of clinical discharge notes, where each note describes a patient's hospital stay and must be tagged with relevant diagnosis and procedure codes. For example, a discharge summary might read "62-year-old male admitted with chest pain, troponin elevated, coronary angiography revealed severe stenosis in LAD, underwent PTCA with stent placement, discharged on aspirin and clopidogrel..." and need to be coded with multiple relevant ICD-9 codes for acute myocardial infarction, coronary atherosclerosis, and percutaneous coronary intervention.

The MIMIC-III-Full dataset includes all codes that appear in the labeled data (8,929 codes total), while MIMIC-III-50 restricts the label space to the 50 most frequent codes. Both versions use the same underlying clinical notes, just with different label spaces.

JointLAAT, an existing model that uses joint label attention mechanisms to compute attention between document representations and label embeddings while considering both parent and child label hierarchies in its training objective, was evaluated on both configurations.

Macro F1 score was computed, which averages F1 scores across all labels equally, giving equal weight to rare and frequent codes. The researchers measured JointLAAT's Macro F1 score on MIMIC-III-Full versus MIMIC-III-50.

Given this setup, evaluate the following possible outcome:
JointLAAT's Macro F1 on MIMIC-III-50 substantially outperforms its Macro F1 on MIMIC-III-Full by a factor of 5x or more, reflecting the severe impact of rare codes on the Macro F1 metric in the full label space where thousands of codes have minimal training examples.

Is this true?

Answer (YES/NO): YES